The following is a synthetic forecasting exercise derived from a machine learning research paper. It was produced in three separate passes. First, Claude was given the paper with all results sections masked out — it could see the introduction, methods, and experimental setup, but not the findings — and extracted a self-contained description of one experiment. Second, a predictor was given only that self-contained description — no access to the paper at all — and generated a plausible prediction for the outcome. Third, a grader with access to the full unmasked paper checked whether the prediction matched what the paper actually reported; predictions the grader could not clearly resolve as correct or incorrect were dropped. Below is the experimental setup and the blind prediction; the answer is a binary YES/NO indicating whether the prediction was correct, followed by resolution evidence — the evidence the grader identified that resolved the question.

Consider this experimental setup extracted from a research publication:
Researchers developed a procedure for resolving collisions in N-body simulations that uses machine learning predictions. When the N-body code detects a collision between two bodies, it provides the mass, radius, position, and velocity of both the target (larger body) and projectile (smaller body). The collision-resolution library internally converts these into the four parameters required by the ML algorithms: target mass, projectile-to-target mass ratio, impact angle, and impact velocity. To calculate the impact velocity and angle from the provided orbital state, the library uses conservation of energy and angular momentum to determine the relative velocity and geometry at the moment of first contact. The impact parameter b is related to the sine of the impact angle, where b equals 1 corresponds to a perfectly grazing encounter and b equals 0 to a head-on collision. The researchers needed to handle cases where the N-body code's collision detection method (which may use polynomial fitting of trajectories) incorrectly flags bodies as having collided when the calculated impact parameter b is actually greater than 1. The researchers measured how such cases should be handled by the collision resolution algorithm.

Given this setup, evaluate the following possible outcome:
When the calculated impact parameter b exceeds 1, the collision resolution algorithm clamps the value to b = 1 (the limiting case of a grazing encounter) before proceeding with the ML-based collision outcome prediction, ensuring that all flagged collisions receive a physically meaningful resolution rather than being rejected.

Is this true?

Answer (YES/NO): NO